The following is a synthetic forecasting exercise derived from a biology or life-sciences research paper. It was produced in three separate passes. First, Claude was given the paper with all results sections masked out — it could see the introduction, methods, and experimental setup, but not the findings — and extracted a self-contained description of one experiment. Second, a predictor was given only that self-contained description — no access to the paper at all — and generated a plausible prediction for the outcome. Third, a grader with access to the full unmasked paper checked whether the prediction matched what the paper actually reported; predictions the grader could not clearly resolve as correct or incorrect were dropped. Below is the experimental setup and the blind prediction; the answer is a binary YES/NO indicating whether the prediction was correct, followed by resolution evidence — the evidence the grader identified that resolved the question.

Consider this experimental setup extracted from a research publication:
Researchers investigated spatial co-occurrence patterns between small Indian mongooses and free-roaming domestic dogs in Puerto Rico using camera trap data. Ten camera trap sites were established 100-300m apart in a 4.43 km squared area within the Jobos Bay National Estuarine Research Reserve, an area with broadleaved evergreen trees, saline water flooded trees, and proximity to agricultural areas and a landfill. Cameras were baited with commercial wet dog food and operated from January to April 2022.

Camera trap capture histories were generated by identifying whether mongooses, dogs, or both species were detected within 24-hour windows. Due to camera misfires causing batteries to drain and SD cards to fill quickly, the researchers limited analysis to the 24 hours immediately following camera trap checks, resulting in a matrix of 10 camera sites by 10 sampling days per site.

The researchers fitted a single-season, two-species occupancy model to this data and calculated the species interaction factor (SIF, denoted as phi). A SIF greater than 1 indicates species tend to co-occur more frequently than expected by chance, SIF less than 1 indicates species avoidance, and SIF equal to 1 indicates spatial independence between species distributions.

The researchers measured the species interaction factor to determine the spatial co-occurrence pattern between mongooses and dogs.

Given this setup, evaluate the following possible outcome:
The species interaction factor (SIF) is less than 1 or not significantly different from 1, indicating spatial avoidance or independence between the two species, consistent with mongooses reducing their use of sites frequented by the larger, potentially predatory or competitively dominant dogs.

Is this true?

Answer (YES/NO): YES